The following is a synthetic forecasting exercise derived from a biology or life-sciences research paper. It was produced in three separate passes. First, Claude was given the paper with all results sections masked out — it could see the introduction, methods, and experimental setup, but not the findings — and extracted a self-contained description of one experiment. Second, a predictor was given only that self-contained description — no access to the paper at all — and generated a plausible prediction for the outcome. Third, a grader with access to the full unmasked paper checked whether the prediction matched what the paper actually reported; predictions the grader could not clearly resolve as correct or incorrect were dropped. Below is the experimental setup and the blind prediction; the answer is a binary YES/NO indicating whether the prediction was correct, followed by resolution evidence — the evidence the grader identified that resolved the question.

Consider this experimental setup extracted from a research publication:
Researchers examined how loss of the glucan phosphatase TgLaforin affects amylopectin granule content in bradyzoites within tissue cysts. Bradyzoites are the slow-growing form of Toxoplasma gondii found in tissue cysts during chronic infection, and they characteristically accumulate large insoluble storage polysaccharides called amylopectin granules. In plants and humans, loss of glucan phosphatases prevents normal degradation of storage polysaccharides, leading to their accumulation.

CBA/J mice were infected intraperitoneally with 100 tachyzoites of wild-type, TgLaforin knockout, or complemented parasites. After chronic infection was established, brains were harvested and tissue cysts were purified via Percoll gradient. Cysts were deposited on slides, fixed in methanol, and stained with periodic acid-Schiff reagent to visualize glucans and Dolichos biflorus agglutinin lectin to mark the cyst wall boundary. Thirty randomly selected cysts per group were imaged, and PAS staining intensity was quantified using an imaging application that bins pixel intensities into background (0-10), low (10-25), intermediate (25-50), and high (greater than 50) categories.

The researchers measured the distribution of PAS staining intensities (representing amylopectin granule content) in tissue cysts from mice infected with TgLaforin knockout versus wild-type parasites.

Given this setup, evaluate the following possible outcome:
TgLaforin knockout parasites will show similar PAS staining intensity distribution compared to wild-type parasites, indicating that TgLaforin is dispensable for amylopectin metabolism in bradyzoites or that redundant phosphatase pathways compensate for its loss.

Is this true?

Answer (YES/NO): NO